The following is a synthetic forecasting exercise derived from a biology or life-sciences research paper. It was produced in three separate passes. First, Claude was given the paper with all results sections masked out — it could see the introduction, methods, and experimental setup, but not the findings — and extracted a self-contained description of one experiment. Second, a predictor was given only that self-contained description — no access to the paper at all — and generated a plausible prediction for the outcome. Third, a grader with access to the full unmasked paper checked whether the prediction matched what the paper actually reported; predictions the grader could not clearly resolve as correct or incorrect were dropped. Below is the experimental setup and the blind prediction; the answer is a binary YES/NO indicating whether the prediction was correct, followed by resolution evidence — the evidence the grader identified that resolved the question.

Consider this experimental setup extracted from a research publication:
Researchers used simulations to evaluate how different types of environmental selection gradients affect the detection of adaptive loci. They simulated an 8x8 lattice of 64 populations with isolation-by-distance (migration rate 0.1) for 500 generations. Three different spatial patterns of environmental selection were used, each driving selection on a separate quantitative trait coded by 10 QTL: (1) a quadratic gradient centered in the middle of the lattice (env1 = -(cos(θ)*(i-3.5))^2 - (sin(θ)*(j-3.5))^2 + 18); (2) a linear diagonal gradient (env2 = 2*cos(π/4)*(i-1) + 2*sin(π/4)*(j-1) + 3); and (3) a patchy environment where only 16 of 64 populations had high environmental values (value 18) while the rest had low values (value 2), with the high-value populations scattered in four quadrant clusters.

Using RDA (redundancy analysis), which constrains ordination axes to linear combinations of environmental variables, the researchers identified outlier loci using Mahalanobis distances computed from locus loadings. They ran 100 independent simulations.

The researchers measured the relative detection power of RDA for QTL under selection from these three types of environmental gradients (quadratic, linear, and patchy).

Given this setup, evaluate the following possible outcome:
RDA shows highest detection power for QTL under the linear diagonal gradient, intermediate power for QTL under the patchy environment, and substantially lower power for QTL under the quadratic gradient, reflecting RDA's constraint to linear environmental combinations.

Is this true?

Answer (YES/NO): NO